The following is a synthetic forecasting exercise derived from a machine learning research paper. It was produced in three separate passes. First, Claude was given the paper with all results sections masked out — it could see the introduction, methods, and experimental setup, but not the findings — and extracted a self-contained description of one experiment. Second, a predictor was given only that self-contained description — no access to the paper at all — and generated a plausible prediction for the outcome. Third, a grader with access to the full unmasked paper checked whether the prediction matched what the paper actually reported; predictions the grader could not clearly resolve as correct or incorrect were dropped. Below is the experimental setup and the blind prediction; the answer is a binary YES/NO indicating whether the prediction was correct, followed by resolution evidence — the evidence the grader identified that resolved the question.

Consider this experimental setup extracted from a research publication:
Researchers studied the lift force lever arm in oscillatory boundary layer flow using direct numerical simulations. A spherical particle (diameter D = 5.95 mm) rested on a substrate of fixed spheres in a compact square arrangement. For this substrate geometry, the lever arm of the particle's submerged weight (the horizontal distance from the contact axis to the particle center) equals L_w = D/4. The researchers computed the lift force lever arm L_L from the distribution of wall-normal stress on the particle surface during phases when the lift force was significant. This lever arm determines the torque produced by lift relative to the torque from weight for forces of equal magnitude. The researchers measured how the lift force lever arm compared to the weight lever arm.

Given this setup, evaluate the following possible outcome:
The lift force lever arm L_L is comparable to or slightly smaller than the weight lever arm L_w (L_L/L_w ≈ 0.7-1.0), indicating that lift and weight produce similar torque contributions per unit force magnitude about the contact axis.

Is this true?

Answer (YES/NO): NO